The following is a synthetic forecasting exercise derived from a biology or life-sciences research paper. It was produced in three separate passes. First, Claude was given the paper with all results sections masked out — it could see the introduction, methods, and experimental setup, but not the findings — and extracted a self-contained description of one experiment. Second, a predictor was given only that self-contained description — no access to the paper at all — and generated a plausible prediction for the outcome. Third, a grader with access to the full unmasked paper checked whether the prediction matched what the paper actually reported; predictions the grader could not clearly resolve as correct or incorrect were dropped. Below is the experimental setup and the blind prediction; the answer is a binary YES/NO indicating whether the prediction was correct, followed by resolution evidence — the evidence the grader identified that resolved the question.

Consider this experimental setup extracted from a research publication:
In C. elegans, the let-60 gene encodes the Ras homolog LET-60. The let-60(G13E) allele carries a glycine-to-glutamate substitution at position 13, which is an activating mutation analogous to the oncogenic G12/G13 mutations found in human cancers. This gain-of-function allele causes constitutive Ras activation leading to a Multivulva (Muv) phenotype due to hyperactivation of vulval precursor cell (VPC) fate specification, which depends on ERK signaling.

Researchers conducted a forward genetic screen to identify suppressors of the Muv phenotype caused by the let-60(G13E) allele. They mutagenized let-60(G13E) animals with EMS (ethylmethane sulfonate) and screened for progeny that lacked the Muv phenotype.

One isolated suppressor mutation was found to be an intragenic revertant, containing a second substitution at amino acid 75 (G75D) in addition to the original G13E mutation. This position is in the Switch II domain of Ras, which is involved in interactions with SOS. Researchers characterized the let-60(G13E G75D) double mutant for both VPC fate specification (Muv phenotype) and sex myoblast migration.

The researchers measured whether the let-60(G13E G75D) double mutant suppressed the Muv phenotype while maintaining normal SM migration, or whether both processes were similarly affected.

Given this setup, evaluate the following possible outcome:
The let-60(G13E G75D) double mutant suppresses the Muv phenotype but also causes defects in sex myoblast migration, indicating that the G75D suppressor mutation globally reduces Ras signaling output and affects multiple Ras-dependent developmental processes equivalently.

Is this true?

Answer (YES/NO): NO